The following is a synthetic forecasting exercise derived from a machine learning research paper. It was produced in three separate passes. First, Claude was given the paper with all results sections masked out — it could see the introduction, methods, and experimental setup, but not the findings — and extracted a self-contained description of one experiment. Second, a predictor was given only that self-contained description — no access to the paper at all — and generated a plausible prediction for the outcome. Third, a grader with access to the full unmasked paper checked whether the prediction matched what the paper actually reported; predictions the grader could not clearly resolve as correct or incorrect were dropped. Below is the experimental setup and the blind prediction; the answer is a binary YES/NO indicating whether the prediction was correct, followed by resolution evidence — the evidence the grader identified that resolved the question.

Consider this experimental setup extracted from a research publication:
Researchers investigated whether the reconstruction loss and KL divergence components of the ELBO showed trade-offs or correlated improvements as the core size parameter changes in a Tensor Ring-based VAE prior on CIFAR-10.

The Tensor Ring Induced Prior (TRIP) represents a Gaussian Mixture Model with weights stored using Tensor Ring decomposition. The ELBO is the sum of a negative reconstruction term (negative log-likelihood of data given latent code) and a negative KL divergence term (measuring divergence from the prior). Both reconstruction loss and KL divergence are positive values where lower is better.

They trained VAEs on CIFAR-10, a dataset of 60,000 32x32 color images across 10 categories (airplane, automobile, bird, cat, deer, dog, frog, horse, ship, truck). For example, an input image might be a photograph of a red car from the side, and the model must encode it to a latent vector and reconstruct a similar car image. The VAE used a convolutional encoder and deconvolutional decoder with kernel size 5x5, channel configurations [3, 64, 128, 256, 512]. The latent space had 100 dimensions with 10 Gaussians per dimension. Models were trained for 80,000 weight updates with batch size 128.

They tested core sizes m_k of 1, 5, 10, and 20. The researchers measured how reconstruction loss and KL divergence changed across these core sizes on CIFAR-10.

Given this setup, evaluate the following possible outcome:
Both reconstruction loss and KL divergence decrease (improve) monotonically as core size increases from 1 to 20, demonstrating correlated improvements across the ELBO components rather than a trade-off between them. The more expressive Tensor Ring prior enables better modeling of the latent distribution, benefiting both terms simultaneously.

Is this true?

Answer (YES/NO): NO